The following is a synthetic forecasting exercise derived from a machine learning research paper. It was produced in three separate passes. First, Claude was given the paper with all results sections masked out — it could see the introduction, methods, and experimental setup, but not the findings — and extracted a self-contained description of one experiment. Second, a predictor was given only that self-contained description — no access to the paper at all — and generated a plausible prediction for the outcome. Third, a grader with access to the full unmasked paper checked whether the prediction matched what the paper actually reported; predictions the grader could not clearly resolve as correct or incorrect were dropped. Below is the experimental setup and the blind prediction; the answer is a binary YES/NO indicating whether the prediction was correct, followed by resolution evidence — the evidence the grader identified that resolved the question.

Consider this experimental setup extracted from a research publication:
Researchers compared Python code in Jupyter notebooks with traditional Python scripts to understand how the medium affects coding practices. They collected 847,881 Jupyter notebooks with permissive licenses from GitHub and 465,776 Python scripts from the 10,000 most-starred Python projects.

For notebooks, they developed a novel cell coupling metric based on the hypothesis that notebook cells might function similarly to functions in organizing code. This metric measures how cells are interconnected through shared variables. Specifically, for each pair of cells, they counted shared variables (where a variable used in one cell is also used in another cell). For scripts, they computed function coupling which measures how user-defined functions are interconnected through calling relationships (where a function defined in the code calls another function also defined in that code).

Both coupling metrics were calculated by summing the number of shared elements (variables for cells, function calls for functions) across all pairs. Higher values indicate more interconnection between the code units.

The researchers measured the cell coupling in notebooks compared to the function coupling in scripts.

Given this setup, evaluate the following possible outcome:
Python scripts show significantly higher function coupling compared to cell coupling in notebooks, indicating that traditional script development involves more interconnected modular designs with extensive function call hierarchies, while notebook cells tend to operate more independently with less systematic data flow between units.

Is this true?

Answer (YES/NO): NO